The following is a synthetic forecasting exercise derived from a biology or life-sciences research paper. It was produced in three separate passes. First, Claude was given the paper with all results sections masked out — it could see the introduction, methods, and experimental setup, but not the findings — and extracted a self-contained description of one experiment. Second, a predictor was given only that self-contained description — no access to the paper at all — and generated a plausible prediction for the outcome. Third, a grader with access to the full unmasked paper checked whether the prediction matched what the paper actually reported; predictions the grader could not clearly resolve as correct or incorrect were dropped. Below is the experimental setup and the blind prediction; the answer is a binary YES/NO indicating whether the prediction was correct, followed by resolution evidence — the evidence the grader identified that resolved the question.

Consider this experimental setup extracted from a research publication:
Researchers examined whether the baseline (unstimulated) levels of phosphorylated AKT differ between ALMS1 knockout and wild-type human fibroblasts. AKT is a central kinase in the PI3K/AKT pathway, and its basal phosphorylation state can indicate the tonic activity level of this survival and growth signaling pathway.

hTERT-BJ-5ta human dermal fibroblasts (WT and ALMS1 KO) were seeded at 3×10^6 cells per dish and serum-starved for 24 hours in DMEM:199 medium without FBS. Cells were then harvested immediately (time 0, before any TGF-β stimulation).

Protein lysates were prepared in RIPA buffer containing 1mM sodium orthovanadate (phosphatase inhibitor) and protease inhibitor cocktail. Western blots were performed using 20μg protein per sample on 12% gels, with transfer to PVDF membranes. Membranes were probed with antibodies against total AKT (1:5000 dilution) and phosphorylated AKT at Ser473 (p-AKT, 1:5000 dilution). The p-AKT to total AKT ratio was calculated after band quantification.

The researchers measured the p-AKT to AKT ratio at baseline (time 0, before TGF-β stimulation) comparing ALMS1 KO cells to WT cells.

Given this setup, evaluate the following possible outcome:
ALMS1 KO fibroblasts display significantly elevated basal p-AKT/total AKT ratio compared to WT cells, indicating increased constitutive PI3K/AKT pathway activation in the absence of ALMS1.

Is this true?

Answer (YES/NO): YES